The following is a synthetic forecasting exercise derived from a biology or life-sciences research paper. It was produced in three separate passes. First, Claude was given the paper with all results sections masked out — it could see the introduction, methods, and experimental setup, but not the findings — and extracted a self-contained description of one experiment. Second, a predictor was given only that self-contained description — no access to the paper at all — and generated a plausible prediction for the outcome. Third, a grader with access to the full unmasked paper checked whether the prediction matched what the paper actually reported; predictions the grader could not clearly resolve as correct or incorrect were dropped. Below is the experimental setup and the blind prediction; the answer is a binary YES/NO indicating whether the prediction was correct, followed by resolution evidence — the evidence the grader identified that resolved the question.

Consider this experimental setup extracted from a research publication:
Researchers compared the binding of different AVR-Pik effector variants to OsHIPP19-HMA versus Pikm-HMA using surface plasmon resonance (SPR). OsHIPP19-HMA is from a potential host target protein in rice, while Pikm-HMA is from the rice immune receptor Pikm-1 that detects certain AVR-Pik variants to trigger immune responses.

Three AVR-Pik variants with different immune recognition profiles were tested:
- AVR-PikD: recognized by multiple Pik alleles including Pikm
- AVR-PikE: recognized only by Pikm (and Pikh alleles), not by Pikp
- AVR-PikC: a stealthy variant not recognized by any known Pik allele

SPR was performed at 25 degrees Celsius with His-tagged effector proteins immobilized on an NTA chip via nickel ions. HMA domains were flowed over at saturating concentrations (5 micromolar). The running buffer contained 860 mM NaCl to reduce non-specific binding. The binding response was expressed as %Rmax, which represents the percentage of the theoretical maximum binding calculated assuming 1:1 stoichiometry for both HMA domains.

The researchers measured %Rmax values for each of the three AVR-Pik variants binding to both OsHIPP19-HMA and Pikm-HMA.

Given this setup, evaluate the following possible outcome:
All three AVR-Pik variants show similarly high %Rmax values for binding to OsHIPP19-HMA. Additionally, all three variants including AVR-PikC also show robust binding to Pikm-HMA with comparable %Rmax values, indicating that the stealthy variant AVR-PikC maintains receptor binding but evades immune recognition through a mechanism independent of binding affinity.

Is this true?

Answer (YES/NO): NO